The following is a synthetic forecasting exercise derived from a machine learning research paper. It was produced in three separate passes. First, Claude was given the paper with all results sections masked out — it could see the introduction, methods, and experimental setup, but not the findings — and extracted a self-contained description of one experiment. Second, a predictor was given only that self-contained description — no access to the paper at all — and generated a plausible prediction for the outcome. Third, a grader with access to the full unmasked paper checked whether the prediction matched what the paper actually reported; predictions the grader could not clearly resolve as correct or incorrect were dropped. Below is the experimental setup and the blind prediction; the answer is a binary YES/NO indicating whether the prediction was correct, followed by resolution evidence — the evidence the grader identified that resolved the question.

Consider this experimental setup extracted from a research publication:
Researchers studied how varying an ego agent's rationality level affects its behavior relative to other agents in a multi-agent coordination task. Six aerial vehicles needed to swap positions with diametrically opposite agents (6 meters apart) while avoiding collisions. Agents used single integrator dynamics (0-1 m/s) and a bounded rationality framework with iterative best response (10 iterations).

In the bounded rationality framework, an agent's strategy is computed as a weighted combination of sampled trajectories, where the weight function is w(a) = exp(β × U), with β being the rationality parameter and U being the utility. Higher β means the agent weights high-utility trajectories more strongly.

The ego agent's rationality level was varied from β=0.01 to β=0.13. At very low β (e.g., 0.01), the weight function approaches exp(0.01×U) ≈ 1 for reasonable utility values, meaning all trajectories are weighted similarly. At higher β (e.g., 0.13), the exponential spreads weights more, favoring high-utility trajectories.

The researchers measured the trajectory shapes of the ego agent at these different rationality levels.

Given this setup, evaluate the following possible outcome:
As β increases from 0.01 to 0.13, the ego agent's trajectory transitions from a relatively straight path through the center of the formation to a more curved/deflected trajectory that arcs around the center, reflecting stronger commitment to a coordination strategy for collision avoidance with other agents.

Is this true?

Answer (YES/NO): NO